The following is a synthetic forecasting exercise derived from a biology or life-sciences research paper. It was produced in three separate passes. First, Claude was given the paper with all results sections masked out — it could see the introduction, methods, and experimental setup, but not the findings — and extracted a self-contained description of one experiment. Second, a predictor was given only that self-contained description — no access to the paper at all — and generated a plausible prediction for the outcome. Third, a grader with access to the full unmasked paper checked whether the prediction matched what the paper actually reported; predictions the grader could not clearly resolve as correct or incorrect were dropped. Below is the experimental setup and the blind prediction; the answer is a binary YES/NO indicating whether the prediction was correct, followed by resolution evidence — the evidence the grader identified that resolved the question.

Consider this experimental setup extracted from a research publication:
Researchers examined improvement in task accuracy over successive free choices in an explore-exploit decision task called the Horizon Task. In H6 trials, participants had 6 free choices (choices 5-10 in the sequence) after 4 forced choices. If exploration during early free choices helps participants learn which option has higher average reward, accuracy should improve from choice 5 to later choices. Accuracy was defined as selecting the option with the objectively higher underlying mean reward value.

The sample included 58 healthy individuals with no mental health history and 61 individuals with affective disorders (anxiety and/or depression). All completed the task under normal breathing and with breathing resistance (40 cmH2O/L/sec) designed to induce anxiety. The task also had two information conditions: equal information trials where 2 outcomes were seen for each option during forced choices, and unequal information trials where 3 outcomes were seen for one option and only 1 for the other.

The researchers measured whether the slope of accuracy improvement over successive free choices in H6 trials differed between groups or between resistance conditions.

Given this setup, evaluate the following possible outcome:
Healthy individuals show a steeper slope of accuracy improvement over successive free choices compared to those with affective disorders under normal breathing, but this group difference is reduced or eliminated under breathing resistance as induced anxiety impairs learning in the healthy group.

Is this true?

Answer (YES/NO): NO